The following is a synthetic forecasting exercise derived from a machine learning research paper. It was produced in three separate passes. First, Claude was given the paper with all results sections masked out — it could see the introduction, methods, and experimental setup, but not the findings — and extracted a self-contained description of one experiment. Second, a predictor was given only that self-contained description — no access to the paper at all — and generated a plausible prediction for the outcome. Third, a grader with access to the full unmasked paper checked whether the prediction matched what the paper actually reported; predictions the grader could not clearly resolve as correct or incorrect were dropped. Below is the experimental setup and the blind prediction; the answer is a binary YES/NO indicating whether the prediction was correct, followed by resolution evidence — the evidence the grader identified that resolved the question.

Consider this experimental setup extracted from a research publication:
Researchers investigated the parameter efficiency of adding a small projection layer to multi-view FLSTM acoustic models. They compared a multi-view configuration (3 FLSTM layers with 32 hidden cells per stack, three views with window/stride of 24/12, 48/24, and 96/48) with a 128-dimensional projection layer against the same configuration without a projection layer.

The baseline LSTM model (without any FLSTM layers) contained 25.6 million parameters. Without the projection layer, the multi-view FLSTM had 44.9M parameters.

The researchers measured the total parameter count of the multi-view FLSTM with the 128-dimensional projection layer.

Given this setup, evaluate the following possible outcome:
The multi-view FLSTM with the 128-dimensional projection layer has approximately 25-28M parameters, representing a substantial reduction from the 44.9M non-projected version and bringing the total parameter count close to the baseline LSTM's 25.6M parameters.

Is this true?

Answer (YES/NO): NO